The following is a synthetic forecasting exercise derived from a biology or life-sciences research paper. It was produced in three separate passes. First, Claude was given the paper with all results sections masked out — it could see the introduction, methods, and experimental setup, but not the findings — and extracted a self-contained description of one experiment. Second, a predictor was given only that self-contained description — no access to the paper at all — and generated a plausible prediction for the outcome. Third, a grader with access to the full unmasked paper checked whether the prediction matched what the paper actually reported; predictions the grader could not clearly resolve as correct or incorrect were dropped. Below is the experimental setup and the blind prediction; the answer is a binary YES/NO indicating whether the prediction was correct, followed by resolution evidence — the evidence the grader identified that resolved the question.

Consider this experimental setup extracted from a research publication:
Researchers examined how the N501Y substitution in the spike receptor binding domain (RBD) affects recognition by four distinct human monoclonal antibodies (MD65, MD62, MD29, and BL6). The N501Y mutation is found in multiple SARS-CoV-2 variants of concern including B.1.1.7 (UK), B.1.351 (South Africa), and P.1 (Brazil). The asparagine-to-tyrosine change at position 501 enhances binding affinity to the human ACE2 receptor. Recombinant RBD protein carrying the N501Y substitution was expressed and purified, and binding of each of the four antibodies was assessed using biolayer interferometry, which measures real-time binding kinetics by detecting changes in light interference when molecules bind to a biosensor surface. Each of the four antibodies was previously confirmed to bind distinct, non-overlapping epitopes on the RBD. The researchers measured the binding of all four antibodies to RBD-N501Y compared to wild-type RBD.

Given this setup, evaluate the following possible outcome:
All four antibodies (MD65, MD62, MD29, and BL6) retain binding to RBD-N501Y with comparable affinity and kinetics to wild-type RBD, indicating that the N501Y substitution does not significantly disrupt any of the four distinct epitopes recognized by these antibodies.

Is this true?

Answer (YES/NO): YES